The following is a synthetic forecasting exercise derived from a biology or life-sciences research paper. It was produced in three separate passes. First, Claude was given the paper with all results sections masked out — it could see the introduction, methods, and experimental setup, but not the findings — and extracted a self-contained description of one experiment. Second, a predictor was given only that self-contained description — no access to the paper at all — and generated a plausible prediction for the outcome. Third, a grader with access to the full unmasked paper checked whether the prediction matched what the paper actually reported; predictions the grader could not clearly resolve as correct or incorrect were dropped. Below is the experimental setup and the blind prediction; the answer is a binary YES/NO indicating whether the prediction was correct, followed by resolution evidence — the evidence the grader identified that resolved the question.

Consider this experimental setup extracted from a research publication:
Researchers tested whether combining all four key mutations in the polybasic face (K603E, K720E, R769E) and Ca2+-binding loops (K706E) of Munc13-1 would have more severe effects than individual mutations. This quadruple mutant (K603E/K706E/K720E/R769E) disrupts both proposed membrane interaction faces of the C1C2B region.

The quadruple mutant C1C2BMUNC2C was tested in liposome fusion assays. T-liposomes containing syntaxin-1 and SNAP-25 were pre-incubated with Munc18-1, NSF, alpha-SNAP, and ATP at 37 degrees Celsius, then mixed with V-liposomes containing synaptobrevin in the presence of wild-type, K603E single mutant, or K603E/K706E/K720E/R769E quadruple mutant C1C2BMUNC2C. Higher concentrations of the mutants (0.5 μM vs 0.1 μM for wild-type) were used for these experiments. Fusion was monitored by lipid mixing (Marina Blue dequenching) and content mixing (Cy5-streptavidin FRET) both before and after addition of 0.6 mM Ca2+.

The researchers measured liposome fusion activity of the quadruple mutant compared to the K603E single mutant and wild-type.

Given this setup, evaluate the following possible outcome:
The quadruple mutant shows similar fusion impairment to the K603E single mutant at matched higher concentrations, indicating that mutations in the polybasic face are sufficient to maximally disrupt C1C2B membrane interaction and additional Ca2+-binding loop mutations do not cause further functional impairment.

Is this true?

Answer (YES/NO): NO